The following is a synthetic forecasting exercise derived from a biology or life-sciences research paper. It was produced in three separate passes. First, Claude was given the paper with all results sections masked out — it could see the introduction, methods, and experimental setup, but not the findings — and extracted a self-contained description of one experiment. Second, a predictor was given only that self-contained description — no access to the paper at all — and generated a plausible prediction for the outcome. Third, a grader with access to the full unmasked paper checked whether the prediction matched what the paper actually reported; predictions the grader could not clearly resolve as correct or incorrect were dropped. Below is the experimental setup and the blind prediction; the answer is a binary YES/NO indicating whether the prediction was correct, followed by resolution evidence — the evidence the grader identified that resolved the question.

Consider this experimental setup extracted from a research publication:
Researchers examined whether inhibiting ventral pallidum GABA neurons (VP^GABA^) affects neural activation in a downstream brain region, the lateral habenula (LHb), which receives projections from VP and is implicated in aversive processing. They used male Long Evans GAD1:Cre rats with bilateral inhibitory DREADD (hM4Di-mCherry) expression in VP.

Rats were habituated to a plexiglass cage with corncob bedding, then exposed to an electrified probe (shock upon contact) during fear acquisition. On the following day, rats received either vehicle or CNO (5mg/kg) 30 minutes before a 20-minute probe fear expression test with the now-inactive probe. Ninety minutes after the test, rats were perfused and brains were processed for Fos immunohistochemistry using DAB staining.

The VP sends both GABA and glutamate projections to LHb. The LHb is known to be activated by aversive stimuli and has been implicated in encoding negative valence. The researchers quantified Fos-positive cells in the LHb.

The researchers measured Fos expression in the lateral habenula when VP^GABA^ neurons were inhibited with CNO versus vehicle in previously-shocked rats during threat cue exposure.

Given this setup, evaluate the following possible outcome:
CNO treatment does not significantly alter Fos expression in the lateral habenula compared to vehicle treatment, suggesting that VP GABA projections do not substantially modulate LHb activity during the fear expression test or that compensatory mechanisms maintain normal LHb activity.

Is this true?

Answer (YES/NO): NO